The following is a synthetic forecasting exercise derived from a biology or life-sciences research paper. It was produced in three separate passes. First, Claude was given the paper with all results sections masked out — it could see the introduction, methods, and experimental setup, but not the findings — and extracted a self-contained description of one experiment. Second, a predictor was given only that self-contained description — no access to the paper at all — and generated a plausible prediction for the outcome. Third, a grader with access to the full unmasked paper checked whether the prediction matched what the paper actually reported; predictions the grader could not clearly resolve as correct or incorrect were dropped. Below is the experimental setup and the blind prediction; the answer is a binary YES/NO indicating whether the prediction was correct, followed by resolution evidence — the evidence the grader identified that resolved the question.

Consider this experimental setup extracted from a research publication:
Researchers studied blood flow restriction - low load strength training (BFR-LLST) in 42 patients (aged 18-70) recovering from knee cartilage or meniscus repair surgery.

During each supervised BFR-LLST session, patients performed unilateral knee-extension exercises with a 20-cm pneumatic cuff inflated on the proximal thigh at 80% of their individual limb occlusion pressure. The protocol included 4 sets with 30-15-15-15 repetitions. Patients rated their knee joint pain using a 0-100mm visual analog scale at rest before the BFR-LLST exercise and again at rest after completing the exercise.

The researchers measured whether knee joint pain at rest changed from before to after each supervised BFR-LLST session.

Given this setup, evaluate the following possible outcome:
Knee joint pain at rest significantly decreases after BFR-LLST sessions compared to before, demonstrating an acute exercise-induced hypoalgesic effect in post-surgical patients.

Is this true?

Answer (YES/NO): NO